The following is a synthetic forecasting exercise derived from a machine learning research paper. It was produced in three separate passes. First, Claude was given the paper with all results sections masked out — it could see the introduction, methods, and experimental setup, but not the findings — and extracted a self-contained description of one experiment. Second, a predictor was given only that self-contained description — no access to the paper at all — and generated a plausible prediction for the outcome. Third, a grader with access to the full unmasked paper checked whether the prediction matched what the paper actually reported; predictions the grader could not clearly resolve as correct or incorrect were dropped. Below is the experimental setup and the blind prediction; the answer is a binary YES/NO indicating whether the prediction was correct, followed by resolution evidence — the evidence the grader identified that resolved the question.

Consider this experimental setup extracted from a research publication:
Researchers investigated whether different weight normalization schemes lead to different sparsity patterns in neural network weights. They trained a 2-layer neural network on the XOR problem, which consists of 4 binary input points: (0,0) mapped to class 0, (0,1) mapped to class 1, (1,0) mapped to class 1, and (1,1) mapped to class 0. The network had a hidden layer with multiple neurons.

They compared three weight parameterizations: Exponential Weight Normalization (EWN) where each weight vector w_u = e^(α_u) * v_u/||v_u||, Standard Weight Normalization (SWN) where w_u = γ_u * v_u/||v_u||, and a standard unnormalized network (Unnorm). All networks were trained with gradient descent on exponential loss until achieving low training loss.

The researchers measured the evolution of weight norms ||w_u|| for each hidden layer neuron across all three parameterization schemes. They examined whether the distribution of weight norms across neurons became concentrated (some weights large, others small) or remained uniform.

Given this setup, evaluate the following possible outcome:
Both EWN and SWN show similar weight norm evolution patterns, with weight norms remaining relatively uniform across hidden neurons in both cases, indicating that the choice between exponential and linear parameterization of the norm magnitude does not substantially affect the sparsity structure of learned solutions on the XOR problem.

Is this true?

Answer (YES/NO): NO